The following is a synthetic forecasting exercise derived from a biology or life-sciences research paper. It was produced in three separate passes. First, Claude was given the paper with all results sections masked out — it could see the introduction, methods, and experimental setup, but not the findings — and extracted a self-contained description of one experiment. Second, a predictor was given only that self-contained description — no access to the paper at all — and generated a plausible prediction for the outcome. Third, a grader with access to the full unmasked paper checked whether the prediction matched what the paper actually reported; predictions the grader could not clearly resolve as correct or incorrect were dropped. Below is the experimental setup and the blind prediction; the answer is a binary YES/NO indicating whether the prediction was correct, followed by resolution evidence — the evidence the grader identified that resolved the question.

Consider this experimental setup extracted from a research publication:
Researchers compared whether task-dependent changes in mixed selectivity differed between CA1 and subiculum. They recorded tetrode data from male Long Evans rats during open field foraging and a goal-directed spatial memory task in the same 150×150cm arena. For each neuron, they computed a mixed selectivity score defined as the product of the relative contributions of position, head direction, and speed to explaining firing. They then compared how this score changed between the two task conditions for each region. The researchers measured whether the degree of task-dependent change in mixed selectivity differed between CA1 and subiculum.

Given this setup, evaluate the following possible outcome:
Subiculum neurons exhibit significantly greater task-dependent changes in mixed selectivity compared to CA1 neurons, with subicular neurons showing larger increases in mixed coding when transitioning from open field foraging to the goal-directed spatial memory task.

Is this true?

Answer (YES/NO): YES